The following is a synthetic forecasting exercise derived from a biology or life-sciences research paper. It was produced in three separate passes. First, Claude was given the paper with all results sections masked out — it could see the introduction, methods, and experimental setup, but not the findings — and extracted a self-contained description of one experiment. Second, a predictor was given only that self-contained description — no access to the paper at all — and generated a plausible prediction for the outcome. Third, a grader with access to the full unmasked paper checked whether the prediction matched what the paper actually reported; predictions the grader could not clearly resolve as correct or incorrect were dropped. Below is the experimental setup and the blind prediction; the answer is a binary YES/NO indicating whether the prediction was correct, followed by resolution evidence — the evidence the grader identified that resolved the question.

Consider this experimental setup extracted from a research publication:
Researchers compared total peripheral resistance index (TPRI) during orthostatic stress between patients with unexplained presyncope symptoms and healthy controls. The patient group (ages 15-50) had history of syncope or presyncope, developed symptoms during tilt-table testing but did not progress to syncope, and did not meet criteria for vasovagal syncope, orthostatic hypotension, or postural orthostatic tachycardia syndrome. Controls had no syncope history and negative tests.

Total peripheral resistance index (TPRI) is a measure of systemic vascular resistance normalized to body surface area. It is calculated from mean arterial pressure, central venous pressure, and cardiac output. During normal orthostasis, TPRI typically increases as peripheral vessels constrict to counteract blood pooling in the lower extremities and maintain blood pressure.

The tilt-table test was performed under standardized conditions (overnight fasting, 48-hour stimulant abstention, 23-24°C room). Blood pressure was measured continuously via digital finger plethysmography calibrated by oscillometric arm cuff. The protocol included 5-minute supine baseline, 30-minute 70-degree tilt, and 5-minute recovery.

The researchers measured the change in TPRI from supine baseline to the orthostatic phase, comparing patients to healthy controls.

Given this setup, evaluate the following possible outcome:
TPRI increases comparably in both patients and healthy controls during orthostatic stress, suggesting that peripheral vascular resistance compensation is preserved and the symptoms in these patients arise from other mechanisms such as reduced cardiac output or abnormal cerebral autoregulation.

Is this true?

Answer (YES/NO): YES